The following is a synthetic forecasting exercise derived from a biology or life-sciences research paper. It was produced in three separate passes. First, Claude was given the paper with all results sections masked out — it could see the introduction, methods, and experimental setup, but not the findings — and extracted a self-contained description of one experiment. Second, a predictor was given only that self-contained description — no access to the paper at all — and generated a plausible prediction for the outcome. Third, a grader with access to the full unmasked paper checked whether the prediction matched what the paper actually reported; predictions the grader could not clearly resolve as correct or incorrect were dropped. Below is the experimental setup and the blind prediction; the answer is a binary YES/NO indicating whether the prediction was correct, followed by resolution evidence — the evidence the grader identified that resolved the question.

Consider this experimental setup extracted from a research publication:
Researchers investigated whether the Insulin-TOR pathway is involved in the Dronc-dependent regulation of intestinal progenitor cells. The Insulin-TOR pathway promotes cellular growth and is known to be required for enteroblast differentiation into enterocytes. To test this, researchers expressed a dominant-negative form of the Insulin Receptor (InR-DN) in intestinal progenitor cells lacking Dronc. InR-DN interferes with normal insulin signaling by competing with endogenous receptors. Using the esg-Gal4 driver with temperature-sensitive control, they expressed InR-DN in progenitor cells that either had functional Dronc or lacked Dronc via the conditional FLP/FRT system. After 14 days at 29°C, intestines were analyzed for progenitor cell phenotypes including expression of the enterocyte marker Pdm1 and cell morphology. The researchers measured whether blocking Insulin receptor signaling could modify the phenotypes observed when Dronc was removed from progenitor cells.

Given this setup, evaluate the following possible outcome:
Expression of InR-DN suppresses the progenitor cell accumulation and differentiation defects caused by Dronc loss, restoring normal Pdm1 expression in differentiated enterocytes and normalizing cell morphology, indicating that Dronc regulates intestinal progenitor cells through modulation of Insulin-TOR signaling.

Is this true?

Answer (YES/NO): NO